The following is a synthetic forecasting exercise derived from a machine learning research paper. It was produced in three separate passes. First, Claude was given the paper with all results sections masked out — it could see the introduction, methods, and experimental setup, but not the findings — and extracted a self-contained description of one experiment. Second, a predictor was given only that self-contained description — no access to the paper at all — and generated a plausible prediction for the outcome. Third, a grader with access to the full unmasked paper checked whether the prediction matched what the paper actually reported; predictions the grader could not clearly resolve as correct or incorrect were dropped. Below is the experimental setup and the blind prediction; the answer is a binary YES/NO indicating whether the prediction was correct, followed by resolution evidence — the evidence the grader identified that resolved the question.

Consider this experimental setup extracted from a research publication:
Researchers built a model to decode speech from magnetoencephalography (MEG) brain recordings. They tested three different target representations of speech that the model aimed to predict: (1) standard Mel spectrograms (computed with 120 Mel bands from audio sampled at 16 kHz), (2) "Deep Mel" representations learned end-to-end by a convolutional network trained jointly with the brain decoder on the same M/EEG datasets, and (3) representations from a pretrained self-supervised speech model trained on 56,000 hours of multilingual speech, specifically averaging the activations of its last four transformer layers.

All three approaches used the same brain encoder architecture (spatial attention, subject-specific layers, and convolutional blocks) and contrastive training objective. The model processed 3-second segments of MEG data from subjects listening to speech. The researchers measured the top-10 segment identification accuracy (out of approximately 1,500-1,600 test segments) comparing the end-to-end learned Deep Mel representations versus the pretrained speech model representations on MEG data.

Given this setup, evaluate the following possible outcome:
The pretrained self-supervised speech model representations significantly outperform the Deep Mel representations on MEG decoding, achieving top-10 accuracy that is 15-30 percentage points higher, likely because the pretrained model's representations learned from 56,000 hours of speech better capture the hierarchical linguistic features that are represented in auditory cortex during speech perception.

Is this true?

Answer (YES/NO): NO